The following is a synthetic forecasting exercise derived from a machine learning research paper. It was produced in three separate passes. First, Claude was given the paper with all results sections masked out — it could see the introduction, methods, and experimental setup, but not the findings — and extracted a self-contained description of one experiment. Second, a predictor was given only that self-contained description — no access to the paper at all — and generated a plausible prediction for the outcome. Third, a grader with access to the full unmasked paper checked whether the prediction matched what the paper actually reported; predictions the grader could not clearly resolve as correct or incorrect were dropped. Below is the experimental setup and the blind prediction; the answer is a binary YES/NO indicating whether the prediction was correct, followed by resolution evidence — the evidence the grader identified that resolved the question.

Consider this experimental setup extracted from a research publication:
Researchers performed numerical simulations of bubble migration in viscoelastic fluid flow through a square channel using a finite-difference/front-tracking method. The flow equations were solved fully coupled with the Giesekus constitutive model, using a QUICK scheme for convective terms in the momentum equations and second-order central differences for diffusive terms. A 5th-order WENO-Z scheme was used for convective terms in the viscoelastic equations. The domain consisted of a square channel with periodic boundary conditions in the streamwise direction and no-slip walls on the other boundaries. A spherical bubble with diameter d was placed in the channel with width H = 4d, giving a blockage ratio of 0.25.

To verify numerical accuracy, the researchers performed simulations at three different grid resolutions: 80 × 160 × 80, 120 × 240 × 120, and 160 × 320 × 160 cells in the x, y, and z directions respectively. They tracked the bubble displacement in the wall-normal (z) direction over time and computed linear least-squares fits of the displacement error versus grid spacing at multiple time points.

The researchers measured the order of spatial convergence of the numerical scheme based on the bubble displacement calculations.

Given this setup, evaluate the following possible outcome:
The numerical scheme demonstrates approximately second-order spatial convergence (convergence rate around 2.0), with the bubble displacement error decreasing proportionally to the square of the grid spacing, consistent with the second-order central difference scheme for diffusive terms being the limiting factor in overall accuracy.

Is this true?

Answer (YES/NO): YES